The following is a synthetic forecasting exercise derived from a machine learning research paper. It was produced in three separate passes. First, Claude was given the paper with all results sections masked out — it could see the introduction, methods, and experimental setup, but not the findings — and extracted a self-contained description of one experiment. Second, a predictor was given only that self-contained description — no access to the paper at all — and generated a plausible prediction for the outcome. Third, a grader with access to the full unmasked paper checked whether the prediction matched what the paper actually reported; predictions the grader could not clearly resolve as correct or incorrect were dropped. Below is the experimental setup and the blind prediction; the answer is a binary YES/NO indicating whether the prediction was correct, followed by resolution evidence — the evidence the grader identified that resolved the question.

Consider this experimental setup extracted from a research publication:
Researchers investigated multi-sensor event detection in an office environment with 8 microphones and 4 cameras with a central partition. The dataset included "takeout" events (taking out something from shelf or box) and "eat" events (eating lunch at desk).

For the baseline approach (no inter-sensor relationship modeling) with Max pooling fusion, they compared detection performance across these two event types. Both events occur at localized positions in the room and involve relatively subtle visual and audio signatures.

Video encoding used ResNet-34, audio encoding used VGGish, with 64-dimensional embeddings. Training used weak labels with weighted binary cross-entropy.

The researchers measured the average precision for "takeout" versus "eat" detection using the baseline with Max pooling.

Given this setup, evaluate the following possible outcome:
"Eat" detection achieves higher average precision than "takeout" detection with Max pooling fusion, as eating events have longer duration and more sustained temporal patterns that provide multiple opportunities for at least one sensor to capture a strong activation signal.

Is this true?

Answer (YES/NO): YES